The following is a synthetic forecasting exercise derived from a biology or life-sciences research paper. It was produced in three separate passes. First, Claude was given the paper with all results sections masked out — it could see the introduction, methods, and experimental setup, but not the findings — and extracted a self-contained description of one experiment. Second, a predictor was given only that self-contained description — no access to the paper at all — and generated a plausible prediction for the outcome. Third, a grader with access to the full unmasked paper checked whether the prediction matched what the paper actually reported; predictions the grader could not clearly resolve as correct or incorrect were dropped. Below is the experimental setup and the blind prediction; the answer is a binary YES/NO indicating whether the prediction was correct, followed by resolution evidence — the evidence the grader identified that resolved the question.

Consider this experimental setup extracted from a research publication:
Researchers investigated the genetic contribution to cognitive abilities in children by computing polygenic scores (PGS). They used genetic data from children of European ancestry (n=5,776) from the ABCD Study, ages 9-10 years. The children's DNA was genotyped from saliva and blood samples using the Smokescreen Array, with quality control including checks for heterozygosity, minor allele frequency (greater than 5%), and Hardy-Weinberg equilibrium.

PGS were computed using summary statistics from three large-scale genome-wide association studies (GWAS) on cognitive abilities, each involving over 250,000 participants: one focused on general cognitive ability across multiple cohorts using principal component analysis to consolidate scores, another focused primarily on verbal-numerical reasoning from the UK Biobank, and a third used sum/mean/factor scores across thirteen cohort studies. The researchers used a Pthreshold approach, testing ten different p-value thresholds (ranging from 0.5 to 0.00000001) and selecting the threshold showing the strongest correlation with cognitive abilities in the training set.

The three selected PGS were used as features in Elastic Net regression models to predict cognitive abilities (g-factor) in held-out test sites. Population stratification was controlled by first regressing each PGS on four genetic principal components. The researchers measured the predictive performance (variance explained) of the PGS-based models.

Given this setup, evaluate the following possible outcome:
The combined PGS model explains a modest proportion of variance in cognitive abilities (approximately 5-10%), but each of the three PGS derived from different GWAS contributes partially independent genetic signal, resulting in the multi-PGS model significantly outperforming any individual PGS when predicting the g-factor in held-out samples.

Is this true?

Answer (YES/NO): NO